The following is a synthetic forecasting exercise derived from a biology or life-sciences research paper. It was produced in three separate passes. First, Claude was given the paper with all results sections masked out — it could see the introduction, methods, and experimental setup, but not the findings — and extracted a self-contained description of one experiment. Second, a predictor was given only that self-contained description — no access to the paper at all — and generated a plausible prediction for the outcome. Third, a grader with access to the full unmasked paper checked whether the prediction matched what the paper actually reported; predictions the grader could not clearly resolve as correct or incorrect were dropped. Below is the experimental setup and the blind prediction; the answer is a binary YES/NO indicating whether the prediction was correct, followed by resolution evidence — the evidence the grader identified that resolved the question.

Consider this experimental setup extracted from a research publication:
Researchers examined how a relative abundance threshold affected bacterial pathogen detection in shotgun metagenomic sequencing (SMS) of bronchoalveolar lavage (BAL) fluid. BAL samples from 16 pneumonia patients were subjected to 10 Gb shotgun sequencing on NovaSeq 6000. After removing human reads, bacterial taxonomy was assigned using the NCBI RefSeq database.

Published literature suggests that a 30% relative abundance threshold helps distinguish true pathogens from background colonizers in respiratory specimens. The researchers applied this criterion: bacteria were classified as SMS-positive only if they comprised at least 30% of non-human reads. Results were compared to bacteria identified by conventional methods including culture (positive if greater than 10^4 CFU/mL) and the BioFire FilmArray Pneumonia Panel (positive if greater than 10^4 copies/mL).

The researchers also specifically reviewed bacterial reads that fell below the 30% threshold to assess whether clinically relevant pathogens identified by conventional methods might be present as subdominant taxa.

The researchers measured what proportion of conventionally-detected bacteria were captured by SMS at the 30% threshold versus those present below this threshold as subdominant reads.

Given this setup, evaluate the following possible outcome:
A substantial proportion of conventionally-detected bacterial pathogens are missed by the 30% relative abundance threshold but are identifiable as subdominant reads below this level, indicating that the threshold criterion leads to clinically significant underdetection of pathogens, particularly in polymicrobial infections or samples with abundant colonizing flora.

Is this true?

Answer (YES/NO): NO